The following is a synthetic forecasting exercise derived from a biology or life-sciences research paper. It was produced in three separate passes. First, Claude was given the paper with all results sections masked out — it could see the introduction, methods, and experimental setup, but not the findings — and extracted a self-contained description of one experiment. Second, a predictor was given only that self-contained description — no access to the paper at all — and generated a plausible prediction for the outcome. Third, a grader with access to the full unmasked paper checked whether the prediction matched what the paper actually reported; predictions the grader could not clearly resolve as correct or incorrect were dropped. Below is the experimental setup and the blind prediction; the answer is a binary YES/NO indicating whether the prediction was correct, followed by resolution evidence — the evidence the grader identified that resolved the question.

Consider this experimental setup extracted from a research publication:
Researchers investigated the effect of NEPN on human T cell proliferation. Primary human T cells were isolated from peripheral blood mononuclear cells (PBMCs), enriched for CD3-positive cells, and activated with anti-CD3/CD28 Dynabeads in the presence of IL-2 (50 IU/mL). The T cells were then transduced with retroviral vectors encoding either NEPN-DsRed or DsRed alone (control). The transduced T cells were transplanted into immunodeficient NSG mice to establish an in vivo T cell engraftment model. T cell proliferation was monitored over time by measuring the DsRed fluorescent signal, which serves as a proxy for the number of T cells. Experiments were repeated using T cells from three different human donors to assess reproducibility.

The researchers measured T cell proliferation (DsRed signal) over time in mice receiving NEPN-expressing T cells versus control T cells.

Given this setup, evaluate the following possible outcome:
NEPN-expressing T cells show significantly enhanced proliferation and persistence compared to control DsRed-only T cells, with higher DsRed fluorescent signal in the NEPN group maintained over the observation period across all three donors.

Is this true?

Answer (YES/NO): YES